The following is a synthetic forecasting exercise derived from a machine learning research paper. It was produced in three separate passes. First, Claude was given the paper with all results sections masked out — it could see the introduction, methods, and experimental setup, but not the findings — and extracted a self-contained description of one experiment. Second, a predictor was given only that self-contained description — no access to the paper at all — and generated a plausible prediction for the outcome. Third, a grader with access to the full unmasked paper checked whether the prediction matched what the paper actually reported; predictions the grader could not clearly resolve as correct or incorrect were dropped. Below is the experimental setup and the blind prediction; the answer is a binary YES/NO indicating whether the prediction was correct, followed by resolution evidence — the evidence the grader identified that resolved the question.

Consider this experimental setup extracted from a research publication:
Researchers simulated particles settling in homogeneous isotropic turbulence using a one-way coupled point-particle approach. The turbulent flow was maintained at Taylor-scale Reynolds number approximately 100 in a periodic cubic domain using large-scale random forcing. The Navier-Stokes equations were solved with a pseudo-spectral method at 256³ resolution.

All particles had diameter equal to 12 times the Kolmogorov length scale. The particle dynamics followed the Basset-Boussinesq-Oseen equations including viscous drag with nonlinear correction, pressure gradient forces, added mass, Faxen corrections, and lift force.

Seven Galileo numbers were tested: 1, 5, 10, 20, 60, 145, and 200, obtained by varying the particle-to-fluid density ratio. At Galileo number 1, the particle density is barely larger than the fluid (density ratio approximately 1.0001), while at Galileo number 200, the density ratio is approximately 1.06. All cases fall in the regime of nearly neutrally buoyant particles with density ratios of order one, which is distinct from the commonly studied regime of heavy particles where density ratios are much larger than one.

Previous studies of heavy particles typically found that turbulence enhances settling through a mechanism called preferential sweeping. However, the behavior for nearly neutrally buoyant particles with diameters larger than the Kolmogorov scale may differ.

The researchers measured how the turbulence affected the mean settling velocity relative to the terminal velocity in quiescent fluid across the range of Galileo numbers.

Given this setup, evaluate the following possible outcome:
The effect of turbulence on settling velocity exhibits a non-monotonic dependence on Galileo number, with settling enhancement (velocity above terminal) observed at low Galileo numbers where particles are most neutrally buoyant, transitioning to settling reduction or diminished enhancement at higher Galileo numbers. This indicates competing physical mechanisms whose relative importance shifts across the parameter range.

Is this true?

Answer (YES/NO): NO